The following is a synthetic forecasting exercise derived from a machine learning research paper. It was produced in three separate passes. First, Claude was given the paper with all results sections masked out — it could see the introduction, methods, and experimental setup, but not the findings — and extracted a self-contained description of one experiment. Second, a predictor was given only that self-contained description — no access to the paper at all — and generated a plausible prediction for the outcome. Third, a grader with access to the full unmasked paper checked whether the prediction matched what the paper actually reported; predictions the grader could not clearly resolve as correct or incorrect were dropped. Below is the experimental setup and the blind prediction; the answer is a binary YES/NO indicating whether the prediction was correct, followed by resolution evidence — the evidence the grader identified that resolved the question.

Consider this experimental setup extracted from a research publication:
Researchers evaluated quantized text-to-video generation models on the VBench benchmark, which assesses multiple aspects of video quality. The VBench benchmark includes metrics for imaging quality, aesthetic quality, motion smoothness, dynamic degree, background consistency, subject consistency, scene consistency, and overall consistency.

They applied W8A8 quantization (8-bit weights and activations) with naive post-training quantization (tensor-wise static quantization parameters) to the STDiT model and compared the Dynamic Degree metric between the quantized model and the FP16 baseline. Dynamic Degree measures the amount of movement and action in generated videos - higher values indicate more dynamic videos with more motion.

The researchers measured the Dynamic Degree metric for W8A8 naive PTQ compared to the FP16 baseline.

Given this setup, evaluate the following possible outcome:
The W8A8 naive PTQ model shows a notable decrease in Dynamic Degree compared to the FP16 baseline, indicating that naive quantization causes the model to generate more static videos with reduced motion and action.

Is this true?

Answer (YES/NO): NO